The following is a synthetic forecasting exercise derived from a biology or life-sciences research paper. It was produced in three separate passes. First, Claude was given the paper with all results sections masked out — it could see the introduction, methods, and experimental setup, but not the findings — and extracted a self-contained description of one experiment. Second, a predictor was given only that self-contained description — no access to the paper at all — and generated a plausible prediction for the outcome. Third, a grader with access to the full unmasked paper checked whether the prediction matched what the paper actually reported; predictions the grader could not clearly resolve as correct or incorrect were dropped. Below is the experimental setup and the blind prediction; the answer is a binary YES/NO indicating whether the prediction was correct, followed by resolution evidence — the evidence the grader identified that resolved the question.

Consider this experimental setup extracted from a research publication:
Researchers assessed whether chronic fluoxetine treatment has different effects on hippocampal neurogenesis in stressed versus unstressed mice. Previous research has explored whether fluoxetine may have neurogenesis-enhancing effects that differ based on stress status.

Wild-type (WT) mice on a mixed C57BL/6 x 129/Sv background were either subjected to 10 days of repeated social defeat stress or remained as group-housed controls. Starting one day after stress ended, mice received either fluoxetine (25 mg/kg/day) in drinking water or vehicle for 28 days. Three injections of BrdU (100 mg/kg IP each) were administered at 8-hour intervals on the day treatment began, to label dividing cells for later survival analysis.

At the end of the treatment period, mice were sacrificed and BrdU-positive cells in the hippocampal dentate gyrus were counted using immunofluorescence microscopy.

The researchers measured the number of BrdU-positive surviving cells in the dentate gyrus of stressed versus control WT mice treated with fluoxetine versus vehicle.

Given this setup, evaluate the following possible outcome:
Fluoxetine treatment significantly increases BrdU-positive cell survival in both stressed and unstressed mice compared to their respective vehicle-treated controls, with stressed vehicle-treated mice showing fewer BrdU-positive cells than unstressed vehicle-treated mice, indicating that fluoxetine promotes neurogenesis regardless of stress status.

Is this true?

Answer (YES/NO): NO